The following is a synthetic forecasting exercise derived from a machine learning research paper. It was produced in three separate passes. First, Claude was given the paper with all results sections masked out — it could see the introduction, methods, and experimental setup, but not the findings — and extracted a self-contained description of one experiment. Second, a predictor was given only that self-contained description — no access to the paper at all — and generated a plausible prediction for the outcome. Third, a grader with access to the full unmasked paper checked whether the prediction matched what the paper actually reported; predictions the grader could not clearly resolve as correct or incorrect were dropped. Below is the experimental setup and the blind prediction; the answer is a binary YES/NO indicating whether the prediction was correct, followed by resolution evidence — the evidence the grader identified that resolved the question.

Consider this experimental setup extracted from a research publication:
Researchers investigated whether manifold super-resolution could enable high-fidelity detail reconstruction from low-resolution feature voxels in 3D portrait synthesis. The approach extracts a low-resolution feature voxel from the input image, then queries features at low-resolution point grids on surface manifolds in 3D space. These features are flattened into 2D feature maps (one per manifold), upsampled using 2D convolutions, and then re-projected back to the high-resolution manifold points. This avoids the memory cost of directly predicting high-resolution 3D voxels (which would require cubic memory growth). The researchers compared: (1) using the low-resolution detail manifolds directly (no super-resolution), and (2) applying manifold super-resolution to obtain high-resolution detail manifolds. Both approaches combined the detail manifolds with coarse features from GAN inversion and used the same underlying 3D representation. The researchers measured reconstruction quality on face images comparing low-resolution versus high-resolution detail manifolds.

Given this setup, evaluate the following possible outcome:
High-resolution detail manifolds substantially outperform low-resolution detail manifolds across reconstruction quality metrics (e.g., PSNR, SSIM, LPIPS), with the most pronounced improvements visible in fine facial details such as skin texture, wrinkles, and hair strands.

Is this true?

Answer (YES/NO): NO